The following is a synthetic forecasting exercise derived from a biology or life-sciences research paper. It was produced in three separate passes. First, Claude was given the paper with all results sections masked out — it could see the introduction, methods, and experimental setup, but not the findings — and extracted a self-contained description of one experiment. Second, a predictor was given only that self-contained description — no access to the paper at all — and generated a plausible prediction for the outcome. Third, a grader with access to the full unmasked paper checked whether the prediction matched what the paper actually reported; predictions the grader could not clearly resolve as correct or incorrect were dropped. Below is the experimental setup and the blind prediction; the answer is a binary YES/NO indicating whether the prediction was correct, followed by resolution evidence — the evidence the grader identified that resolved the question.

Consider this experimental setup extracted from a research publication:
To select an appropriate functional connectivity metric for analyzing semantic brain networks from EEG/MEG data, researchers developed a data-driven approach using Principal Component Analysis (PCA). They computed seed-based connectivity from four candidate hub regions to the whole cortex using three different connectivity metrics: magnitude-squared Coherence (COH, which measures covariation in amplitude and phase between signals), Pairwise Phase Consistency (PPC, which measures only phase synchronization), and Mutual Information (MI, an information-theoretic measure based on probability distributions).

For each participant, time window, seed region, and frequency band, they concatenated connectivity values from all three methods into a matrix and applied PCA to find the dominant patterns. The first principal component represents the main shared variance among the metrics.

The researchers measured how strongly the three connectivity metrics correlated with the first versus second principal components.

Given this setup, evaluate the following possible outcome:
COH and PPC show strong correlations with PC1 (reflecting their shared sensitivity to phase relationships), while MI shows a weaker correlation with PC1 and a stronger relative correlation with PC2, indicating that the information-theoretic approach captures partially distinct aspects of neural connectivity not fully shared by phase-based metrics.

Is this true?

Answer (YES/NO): YES